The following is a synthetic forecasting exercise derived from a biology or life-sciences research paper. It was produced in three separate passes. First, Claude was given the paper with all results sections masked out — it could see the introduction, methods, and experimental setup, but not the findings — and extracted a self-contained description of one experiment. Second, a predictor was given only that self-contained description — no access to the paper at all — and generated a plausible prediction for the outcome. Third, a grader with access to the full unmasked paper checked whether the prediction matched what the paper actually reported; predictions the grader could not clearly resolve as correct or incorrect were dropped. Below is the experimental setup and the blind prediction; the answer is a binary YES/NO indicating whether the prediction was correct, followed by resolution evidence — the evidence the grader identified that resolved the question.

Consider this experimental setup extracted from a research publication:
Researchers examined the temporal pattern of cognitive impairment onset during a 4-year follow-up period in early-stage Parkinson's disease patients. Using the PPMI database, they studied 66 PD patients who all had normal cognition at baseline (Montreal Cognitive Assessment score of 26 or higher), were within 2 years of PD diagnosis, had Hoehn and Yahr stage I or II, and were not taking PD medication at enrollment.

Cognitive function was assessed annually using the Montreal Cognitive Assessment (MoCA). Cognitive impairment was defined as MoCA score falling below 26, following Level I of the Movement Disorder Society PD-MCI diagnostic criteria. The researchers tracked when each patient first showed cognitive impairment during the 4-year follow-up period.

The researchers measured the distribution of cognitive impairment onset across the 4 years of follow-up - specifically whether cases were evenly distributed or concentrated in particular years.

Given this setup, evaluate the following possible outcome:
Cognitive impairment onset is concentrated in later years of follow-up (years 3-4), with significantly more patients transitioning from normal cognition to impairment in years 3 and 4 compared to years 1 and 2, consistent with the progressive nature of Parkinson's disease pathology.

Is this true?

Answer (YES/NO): NO